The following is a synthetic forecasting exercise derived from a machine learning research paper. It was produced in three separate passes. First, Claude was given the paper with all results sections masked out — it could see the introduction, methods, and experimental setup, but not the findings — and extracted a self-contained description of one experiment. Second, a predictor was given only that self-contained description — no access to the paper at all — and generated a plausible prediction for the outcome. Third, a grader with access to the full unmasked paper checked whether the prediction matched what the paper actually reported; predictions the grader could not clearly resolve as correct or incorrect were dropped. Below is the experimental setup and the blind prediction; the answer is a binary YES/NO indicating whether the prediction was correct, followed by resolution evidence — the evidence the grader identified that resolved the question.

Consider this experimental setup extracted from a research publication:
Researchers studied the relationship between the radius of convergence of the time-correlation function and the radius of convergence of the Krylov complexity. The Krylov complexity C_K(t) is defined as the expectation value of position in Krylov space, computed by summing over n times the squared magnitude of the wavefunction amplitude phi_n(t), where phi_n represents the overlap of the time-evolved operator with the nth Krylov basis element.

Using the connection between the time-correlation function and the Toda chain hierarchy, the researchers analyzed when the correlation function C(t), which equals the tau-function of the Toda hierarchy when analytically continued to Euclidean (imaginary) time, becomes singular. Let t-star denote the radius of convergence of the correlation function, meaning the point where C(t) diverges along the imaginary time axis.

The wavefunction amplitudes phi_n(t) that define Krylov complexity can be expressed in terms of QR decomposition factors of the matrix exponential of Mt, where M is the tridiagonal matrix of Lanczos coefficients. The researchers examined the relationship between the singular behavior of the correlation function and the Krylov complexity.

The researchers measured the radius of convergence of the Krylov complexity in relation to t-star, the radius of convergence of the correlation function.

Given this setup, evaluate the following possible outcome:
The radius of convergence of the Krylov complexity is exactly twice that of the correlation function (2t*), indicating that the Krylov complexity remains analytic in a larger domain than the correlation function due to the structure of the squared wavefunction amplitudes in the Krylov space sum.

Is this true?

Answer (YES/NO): NO